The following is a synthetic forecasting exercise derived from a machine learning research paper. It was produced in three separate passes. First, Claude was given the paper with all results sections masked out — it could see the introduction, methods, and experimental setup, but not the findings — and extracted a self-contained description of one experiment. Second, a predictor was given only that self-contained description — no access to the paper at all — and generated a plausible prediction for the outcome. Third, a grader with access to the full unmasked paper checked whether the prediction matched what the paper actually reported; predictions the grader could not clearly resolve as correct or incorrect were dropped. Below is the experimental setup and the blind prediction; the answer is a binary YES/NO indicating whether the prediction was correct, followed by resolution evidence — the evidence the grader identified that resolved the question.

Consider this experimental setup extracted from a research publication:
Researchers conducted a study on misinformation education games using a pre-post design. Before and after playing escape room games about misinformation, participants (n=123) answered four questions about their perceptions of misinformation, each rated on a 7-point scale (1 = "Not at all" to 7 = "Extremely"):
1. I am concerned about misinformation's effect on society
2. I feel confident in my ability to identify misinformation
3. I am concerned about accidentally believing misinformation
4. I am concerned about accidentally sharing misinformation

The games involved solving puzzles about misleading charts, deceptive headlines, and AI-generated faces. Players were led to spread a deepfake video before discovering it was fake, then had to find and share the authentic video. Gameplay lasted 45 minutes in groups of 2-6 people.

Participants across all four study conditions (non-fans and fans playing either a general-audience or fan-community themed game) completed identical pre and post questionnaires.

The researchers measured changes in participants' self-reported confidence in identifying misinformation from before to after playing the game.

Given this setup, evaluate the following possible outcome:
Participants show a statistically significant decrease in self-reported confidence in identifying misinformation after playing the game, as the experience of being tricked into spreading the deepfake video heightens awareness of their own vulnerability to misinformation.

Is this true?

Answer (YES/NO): NO